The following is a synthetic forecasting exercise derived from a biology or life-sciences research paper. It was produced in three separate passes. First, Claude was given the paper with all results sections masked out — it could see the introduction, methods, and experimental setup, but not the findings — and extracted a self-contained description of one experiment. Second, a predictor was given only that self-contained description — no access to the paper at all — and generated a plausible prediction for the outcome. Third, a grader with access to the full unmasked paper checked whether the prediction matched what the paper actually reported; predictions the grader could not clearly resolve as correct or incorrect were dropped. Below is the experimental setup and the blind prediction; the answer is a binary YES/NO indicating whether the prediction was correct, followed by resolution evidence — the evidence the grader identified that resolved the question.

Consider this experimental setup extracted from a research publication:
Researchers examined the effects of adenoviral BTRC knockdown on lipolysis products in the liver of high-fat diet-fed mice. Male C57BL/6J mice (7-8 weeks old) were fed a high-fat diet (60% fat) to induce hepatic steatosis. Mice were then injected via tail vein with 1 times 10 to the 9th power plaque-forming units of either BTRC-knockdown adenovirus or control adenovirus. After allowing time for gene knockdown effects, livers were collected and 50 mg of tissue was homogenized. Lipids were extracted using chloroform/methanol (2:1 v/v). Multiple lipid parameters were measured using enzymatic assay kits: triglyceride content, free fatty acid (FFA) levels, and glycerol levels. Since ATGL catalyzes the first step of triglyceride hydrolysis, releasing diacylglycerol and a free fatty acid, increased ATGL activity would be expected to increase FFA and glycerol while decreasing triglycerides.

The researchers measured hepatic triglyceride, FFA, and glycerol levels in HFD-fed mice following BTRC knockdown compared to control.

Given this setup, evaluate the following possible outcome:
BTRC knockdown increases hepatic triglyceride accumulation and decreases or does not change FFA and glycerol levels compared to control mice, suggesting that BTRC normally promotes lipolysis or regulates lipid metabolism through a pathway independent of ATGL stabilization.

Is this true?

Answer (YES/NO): NO